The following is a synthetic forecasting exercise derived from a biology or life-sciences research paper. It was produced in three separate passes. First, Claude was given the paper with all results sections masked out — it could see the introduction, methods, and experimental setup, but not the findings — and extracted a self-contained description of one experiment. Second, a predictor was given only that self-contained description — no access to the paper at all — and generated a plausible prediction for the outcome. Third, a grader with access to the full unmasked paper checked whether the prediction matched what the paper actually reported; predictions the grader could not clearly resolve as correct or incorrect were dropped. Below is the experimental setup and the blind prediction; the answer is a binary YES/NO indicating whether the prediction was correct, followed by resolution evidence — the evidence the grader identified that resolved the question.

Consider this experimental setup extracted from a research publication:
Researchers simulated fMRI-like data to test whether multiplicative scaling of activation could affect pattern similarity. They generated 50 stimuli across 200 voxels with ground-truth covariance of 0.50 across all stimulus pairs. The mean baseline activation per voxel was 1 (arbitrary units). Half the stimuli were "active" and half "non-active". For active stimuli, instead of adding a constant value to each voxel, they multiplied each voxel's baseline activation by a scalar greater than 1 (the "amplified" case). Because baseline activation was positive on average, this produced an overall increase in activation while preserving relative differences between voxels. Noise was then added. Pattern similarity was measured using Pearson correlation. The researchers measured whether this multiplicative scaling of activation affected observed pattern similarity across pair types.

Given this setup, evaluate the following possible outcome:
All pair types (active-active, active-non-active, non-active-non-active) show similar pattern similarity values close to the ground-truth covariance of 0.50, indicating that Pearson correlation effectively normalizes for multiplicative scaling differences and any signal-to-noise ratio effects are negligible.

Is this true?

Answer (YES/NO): NO